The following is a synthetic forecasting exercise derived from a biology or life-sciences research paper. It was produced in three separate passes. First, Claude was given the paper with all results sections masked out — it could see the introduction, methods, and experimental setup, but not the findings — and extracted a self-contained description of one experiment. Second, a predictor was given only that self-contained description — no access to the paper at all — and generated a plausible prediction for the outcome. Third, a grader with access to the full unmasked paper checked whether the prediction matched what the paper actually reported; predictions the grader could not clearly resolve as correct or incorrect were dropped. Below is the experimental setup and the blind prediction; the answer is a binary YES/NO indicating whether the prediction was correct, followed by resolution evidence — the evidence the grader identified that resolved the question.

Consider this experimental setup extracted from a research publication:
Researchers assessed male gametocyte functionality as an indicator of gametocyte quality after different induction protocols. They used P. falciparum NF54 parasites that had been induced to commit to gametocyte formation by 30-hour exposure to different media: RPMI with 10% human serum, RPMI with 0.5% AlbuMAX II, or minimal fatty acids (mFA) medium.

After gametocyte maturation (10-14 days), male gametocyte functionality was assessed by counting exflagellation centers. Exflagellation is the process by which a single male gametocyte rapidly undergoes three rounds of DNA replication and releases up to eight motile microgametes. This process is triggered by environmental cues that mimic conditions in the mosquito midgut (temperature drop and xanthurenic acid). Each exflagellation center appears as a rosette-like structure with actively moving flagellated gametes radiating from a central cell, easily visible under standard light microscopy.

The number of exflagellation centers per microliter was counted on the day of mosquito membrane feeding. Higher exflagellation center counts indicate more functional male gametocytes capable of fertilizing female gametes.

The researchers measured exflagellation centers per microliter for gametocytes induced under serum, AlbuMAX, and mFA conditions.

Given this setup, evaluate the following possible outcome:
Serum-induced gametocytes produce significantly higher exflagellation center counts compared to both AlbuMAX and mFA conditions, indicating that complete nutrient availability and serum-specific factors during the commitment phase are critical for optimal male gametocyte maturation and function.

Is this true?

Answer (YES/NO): NO